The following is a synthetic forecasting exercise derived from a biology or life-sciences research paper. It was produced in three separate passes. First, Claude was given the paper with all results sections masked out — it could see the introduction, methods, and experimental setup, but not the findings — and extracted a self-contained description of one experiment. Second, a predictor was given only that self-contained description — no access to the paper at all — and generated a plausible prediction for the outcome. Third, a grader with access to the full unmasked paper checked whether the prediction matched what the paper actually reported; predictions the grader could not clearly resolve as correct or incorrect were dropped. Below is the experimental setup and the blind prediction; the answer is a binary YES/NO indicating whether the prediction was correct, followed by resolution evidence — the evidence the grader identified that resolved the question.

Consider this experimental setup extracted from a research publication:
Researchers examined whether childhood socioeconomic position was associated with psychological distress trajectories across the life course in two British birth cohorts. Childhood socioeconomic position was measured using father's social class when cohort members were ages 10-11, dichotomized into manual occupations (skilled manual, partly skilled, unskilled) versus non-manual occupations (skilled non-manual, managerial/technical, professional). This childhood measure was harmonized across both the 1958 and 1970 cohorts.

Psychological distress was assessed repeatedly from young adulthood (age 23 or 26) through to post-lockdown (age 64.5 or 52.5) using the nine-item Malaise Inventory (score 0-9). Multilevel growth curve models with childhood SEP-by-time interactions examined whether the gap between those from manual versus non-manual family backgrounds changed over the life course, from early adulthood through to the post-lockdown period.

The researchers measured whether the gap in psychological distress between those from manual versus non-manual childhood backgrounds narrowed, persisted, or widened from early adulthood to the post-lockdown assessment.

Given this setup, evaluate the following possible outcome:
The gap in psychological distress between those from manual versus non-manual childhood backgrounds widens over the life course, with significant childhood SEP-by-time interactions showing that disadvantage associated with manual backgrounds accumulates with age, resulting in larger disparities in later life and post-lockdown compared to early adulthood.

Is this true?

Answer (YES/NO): NO